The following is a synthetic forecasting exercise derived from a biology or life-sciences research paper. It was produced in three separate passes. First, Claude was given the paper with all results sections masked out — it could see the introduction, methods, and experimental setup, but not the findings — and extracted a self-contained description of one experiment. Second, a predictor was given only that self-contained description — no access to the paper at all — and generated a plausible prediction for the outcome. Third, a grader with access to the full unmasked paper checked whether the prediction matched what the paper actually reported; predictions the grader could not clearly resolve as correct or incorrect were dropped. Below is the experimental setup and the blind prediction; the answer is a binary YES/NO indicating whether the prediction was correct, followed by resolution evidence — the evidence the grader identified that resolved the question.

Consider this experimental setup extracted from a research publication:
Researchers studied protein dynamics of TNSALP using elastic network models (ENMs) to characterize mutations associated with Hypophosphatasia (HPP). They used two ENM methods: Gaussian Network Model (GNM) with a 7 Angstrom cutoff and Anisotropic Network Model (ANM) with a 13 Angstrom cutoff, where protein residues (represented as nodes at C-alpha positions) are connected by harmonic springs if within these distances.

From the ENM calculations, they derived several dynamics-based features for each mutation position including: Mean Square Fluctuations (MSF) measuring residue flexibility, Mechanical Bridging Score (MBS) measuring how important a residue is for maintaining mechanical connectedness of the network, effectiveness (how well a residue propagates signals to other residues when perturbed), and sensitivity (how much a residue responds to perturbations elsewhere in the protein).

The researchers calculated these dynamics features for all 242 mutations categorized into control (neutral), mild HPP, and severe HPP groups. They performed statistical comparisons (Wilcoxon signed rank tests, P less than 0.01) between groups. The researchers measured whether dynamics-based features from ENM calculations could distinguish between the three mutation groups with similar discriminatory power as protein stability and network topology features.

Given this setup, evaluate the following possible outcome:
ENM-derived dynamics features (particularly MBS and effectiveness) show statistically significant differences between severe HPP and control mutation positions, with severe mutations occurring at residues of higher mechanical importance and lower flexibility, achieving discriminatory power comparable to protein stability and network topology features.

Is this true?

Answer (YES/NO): NO